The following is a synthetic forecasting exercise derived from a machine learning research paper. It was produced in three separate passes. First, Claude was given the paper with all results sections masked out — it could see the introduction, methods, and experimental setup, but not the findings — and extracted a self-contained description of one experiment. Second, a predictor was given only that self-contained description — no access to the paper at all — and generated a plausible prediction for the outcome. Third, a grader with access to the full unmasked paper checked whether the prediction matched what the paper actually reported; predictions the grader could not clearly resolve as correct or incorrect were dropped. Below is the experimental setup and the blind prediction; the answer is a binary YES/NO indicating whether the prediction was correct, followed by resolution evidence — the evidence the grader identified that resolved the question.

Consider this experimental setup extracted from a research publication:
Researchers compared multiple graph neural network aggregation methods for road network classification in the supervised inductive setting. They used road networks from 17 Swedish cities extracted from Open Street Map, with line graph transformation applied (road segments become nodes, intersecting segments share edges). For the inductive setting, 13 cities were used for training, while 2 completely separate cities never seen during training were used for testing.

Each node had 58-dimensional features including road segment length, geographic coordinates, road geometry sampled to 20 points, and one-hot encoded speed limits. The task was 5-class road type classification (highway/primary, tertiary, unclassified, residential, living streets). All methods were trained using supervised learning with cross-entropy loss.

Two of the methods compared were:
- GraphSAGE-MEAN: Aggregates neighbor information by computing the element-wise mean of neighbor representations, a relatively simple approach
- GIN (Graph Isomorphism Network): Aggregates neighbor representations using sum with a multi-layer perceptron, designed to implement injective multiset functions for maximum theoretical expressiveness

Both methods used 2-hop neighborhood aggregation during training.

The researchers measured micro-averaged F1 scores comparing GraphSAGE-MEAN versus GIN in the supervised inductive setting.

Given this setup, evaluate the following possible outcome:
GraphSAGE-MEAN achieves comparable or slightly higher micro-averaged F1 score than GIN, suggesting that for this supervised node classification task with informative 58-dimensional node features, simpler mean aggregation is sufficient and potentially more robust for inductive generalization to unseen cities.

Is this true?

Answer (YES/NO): NO